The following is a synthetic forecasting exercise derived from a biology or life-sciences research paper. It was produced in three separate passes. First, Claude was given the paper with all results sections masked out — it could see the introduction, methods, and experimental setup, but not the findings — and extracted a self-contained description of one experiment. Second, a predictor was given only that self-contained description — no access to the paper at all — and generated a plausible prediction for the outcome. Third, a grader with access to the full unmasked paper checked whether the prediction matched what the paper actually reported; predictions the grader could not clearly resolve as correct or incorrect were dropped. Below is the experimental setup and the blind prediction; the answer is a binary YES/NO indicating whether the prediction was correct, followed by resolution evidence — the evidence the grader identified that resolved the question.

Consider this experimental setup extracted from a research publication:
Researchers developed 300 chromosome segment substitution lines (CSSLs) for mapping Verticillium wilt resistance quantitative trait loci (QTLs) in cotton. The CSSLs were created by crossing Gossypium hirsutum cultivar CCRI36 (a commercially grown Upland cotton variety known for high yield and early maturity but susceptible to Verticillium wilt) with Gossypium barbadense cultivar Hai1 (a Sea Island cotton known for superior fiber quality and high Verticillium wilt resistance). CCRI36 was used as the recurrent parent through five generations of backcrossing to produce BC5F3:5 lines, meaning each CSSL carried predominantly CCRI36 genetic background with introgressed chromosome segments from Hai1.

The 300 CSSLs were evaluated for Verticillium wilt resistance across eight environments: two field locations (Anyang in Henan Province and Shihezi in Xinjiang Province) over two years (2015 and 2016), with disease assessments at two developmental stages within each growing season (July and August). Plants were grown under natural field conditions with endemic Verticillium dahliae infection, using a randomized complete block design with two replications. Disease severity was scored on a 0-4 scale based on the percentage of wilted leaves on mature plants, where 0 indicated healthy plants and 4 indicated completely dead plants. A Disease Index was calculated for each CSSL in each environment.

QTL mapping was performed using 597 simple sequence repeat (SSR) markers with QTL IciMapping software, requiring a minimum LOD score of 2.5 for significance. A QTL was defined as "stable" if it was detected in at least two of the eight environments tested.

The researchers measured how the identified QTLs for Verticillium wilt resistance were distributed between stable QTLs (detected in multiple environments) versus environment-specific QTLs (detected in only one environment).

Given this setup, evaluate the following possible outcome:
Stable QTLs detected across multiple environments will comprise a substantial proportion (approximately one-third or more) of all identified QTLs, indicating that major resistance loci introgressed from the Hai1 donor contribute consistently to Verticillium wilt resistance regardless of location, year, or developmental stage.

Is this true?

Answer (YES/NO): YES